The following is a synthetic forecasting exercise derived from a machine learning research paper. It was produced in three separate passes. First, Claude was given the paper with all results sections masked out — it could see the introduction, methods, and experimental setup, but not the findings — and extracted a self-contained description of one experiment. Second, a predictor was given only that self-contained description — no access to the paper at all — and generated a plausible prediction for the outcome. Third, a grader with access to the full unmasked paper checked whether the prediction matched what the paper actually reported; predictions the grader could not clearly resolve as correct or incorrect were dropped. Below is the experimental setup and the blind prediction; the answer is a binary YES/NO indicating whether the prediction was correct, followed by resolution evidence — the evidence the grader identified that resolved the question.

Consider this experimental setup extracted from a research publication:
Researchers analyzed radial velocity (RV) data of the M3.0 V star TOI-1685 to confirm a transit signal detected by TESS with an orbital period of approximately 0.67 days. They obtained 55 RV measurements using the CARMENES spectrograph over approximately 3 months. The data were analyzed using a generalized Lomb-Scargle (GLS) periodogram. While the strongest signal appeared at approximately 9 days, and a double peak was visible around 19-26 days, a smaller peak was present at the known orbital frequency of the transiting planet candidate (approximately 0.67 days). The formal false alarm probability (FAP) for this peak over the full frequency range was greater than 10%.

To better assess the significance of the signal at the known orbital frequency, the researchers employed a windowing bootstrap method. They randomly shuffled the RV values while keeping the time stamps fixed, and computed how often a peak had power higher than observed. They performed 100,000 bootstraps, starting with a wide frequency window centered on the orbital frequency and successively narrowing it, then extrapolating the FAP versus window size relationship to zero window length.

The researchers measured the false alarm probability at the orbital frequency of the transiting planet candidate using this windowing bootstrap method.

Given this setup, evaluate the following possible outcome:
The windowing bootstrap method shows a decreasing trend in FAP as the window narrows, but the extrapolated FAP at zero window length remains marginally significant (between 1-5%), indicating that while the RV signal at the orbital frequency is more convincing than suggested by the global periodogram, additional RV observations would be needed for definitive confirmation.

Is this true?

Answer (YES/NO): NO